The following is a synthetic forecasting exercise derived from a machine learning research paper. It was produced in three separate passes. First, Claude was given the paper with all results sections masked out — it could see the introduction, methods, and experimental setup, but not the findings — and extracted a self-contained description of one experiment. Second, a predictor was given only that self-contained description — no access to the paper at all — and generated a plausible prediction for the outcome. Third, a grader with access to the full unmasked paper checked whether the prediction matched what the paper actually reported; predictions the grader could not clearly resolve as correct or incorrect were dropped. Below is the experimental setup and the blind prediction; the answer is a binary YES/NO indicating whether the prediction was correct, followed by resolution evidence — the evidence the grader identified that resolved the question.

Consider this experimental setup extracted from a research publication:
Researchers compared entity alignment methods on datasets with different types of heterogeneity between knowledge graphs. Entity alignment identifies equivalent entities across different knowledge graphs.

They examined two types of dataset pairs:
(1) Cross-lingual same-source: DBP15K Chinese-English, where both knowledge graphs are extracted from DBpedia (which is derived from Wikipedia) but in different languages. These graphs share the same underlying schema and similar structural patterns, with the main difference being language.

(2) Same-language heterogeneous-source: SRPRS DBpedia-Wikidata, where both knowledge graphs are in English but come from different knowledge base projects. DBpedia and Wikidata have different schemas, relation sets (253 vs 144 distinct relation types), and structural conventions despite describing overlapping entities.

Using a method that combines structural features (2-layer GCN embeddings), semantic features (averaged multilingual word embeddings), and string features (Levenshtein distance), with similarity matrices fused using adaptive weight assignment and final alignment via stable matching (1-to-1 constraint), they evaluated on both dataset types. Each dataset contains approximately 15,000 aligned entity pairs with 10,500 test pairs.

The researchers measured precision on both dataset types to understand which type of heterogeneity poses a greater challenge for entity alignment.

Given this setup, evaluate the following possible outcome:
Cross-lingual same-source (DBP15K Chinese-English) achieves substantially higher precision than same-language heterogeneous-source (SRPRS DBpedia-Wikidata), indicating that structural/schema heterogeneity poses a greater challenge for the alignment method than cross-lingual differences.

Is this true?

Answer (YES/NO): NO